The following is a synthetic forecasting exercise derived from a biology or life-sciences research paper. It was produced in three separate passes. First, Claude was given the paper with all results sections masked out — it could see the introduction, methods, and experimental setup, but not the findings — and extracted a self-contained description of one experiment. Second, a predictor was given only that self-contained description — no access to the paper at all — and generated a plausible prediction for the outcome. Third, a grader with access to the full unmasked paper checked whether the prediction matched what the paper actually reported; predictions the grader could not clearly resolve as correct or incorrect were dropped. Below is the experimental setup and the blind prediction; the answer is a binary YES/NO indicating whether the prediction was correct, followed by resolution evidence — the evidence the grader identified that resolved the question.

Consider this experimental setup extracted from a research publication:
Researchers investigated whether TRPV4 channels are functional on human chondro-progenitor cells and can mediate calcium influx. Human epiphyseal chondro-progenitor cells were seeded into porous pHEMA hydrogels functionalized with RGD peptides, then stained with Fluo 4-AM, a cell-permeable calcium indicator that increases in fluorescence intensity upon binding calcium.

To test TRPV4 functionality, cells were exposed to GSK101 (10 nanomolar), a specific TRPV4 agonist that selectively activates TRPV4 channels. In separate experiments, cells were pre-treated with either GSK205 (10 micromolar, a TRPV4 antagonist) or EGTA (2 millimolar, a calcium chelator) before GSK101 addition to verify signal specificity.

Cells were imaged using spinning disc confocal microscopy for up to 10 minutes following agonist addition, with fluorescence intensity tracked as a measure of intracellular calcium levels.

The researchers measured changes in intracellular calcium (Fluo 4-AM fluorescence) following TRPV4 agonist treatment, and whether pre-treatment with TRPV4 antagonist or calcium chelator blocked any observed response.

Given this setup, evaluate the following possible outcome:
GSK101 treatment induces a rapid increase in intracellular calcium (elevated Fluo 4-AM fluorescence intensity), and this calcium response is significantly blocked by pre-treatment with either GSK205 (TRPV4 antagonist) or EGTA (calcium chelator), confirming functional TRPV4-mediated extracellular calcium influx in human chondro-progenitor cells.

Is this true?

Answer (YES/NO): YES